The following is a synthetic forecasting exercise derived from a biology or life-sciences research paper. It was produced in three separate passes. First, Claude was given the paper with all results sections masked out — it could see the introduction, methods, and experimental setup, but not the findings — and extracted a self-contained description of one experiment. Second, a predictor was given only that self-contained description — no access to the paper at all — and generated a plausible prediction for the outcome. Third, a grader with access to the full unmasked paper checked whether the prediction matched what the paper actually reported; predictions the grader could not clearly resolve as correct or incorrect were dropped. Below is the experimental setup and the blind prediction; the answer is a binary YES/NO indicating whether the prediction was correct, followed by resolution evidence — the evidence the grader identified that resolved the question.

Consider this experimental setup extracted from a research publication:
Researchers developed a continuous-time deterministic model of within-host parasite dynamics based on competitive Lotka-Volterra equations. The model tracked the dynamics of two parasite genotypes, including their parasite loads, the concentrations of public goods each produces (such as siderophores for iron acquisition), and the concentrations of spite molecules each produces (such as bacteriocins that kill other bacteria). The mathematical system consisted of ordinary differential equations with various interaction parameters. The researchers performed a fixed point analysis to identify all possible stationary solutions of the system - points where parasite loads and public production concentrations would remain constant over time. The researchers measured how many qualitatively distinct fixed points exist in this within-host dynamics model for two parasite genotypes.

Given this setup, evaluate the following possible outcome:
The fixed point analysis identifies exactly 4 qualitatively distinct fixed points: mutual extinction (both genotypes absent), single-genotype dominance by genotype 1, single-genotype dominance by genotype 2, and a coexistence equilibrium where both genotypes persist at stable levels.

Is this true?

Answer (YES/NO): YES